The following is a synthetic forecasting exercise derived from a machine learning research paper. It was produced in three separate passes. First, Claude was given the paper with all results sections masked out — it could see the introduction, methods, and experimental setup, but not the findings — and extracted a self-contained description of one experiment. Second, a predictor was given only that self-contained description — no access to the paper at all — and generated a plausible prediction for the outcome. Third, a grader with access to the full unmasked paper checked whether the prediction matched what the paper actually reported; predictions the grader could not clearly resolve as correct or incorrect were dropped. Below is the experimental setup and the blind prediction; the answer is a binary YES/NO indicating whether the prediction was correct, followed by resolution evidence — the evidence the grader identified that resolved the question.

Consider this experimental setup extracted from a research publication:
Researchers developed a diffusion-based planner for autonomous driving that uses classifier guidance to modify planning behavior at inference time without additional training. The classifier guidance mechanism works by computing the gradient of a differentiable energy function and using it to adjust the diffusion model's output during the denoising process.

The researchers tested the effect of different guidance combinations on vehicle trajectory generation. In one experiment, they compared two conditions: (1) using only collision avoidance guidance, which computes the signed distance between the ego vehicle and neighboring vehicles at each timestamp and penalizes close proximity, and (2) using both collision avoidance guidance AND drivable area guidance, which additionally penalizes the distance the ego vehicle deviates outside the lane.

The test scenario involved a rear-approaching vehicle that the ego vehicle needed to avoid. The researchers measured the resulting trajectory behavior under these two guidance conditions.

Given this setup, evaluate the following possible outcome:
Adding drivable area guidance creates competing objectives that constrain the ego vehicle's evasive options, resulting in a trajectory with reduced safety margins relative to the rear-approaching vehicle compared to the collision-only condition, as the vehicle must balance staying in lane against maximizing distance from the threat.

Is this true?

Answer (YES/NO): NO